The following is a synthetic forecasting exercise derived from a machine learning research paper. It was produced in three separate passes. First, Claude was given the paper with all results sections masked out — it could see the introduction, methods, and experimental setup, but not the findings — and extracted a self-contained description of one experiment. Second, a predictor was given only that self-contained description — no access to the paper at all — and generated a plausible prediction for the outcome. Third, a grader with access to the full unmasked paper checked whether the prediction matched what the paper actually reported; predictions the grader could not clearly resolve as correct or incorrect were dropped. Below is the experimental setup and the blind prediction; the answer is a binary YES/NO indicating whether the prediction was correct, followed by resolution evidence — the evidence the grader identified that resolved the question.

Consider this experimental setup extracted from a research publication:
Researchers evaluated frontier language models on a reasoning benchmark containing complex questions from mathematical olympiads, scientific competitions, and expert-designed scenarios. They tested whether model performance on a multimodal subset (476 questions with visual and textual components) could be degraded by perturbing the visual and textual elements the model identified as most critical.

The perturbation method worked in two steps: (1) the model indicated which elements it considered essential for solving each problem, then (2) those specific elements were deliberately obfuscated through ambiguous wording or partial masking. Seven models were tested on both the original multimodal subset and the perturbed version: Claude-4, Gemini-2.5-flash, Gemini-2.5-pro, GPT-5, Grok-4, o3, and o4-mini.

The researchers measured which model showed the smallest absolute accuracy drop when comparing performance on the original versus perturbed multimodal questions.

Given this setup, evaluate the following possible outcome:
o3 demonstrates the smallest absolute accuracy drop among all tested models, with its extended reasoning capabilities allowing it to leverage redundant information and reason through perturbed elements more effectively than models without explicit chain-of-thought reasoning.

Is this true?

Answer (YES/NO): NO